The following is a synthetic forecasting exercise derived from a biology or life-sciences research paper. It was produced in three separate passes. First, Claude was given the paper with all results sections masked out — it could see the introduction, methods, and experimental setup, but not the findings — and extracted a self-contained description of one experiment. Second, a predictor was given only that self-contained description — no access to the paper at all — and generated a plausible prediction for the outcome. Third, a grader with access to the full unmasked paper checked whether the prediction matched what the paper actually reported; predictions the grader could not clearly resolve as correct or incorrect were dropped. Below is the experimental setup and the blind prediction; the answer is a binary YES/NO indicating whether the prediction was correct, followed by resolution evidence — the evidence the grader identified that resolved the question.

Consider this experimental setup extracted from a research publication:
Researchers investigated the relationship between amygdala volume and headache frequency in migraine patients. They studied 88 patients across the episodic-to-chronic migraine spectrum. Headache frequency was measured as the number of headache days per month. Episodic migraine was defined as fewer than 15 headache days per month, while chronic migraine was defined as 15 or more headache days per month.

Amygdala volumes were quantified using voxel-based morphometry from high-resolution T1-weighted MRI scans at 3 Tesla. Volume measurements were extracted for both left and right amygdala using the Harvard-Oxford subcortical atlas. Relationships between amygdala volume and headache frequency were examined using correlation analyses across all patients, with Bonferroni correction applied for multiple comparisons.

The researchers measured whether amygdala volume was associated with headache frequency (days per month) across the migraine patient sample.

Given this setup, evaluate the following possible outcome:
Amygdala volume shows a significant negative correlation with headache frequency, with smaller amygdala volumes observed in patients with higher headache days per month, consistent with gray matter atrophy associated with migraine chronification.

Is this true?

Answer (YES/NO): NO